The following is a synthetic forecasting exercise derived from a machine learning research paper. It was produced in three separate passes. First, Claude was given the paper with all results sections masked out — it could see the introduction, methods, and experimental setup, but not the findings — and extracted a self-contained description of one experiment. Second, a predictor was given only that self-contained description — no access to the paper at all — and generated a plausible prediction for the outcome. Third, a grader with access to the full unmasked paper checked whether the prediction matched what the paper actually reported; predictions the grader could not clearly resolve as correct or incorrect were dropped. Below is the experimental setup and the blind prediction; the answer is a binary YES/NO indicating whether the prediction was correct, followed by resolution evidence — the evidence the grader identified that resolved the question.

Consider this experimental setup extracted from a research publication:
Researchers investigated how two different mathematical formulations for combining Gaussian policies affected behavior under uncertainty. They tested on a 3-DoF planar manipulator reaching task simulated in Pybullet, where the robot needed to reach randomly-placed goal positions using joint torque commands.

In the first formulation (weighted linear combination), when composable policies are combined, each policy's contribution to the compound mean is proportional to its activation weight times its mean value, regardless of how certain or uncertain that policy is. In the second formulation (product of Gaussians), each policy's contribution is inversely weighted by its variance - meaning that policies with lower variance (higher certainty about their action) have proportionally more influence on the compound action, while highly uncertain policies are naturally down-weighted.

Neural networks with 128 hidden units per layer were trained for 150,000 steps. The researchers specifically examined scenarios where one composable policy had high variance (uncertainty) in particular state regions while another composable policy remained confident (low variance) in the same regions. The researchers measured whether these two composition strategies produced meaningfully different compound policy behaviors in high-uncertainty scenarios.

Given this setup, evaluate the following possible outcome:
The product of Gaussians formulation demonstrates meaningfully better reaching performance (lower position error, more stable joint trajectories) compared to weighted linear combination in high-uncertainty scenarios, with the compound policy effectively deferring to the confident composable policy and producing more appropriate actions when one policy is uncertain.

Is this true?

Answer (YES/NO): NO